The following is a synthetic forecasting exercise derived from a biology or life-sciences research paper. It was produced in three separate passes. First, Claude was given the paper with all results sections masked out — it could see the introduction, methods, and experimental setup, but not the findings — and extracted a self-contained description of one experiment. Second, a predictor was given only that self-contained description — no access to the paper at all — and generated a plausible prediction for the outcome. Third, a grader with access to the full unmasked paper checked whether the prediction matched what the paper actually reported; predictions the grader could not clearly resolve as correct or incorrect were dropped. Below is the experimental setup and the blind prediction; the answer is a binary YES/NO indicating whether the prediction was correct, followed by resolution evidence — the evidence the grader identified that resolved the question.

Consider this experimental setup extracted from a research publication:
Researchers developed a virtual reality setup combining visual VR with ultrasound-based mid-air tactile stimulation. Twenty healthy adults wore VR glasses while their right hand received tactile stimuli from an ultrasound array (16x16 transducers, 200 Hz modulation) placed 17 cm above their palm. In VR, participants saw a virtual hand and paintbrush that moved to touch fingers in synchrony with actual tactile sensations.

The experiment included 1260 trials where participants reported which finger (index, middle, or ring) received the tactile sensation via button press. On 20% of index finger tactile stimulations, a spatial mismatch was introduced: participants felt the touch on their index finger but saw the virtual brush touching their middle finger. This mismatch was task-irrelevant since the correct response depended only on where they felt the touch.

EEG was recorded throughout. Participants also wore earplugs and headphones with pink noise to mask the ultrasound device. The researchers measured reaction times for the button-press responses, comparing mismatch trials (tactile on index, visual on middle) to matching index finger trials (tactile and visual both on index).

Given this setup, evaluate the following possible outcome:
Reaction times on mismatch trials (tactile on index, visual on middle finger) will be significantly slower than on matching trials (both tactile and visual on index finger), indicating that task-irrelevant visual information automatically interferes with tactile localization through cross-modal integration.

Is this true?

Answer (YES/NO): YES